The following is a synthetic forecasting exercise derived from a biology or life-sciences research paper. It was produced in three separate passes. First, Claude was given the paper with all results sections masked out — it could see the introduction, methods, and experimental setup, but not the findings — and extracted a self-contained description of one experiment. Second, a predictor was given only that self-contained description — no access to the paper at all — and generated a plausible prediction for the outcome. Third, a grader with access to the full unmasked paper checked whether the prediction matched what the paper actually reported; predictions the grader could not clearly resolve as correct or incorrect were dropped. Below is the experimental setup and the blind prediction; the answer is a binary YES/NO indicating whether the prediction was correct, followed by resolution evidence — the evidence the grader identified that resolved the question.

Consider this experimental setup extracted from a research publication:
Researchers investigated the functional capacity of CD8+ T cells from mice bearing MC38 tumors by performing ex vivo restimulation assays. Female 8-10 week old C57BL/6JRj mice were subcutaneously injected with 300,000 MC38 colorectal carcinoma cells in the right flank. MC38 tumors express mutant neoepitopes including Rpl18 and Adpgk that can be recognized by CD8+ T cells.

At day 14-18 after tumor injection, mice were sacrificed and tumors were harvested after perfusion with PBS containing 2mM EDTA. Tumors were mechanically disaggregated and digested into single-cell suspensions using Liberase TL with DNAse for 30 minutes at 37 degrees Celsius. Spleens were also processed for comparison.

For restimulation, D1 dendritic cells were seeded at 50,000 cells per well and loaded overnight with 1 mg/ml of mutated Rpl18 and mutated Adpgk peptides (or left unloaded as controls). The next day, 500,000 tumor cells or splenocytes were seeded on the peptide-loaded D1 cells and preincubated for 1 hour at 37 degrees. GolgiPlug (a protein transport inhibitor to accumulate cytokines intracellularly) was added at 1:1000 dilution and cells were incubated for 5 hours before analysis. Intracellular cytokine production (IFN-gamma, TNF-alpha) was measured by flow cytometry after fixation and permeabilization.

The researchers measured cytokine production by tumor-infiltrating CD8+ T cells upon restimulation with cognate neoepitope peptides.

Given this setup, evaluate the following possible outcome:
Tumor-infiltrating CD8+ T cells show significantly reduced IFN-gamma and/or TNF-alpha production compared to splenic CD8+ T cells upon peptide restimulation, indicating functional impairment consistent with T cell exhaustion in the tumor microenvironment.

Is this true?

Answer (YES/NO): YES